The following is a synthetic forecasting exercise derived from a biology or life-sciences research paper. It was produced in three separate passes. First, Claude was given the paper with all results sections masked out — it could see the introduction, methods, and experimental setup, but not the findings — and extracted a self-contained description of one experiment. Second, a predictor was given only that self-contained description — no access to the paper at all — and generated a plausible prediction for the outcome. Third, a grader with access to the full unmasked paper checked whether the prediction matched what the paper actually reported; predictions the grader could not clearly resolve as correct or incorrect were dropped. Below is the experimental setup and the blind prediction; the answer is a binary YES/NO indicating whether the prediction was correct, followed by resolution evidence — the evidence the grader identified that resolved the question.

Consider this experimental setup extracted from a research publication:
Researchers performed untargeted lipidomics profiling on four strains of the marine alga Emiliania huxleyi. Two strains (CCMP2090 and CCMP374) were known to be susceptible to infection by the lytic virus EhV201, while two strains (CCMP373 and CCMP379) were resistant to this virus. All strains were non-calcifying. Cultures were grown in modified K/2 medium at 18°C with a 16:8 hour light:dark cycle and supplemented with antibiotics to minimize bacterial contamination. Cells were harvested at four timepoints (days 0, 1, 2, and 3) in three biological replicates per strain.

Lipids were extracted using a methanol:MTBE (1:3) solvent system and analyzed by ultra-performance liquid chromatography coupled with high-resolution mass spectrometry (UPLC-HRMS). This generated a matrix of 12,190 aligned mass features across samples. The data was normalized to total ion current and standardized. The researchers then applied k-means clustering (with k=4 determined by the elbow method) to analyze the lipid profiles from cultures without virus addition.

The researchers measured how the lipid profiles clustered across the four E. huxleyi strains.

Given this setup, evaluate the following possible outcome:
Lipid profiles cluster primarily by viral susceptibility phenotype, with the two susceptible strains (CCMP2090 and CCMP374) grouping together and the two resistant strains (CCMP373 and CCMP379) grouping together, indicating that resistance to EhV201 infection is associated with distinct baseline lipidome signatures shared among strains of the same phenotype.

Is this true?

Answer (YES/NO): YES